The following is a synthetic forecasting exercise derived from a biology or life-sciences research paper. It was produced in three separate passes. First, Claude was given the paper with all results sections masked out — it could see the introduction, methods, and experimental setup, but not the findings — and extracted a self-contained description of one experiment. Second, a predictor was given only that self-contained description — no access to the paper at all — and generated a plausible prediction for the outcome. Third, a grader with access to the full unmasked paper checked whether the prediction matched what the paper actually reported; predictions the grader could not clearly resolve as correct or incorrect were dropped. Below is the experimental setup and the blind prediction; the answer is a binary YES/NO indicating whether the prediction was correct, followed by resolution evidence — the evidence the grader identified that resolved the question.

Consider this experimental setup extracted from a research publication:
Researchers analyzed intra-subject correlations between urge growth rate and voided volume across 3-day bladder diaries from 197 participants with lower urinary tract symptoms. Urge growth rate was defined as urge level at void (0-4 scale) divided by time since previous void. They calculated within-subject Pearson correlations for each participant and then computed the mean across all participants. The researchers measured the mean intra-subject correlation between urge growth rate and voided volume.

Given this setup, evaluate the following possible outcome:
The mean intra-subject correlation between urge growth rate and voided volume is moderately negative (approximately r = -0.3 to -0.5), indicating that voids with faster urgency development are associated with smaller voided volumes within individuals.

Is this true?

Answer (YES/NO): NO